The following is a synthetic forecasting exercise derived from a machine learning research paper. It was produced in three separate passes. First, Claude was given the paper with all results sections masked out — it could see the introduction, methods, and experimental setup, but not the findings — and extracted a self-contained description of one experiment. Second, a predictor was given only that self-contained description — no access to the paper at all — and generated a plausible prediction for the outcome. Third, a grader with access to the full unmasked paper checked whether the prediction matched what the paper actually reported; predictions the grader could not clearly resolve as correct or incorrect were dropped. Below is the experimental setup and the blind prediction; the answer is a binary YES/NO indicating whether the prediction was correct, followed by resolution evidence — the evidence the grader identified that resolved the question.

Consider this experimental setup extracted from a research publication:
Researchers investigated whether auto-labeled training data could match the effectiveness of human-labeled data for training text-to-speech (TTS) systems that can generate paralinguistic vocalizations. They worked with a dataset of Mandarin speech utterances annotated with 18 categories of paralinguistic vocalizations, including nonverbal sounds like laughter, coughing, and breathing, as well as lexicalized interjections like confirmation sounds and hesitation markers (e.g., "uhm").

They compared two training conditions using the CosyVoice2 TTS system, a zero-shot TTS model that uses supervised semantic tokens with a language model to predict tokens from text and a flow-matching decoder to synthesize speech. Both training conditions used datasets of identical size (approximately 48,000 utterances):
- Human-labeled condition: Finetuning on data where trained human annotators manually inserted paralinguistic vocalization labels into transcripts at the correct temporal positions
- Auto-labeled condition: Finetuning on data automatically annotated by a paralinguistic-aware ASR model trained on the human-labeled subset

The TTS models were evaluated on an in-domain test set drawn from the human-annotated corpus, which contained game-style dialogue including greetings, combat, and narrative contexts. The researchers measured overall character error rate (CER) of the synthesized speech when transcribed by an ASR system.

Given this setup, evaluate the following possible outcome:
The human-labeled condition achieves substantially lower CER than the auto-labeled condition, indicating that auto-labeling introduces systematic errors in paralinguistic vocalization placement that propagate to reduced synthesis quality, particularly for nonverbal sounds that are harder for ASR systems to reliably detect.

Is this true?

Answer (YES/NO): NO